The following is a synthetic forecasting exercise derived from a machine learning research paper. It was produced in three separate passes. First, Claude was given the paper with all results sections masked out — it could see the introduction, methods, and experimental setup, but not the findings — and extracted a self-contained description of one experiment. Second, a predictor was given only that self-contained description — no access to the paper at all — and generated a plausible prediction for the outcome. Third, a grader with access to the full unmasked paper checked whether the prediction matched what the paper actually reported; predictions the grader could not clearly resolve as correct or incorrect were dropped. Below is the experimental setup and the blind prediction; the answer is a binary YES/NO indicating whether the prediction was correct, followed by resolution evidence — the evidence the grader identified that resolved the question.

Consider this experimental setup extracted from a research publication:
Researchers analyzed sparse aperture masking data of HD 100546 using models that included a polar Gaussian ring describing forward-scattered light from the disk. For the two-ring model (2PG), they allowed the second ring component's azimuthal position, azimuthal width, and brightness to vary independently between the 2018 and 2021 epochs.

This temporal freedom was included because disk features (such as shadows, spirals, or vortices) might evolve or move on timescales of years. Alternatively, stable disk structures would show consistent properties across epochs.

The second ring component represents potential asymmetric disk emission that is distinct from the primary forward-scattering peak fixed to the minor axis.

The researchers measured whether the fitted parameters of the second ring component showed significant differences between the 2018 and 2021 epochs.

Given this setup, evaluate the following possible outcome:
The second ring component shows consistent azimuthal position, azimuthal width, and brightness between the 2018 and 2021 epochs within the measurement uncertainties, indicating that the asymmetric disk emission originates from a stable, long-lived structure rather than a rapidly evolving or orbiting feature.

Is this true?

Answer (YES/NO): NO